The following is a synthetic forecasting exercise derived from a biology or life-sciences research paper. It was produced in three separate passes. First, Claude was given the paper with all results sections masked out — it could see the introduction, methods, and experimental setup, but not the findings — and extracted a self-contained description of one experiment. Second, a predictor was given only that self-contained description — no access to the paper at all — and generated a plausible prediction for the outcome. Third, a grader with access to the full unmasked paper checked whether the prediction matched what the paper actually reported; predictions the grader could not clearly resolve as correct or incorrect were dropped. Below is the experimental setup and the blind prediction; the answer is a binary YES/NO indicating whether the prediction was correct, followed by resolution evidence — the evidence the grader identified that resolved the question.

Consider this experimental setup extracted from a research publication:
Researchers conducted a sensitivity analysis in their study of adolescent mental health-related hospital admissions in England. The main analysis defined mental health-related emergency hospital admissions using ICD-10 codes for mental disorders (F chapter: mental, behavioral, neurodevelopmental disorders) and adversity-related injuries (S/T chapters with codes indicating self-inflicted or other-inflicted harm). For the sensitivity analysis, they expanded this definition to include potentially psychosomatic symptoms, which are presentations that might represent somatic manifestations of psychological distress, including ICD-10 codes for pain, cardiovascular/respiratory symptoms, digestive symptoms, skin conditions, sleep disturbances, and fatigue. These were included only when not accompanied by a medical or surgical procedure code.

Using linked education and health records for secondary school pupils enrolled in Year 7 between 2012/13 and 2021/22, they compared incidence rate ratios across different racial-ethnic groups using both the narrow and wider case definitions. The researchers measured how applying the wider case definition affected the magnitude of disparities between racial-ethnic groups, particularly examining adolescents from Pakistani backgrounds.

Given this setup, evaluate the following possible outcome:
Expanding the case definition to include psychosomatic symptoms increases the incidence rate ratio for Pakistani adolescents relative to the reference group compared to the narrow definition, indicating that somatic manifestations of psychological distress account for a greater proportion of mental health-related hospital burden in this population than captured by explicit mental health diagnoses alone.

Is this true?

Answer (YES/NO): YES